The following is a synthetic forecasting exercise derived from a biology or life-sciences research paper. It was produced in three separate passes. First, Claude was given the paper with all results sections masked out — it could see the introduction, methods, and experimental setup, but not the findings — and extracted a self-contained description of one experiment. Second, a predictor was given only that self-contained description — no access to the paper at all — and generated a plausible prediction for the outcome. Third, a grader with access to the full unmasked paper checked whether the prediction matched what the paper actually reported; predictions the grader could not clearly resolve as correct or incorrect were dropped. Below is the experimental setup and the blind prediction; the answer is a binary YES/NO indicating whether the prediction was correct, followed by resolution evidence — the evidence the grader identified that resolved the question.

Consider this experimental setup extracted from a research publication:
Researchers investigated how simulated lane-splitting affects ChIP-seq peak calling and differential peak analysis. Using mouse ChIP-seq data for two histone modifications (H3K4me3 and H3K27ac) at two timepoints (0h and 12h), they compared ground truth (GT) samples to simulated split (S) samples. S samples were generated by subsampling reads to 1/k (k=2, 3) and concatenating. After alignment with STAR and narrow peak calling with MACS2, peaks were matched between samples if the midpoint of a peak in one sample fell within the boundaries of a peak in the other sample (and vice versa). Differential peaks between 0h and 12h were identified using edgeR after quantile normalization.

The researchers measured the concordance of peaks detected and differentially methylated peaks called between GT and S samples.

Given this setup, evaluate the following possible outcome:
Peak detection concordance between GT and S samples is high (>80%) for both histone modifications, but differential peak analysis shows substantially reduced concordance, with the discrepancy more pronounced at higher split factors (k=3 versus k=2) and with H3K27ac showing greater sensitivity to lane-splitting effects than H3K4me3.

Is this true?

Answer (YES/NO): NO